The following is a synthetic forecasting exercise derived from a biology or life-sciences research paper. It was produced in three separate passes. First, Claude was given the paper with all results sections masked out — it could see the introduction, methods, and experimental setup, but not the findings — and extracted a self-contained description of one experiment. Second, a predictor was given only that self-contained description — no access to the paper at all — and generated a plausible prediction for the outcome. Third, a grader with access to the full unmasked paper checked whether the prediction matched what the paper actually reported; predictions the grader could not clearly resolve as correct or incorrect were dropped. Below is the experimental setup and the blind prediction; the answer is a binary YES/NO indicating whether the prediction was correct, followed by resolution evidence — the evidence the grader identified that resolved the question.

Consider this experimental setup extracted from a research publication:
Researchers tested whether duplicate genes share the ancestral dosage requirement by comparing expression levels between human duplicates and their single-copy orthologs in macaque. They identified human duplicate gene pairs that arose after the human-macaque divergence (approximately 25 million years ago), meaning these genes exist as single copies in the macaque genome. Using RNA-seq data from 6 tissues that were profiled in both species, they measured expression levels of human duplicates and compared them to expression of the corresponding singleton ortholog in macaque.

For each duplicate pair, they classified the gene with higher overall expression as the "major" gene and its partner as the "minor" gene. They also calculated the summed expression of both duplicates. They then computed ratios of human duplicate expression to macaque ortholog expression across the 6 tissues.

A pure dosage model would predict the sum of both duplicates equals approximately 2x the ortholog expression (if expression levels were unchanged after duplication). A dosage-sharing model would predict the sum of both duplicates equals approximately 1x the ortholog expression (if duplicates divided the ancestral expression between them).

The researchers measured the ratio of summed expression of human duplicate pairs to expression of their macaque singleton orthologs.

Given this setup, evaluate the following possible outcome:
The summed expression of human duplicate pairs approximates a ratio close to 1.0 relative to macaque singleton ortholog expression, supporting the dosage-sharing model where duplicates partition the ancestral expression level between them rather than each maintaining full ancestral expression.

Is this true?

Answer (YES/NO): YES